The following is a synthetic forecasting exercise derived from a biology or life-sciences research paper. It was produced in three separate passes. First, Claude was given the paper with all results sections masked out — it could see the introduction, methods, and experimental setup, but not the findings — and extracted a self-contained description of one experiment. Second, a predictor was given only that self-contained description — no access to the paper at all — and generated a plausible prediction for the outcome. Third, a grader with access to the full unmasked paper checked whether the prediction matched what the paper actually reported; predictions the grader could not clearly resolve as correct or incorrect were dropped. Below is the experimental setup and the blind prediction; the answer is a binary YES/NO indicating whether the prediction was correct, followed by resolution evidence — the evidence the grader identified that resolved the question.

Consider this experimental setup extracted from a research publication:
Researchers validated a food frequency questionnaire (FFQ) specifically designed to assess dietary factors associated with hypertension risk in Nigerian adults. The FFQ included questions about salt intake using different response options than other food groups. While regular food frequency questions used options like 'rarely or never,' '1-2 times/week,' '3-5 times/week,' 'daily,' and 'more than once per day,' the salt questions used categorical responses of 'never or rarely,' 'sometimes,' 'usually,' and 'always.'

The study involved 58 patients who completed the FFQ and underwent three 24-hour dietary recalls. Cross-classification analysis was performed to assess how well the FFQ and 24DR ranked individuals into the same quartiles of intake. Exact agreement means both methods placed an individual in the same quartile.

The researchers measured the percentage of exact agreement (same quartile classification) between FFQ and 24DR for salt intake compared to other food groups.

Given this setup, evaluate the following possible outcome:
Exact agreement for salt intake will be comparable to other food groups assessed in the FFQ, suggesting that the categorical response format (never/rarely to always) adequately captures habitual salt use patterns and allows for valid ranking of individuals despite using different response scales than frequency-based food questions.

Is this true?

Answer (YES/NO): NO